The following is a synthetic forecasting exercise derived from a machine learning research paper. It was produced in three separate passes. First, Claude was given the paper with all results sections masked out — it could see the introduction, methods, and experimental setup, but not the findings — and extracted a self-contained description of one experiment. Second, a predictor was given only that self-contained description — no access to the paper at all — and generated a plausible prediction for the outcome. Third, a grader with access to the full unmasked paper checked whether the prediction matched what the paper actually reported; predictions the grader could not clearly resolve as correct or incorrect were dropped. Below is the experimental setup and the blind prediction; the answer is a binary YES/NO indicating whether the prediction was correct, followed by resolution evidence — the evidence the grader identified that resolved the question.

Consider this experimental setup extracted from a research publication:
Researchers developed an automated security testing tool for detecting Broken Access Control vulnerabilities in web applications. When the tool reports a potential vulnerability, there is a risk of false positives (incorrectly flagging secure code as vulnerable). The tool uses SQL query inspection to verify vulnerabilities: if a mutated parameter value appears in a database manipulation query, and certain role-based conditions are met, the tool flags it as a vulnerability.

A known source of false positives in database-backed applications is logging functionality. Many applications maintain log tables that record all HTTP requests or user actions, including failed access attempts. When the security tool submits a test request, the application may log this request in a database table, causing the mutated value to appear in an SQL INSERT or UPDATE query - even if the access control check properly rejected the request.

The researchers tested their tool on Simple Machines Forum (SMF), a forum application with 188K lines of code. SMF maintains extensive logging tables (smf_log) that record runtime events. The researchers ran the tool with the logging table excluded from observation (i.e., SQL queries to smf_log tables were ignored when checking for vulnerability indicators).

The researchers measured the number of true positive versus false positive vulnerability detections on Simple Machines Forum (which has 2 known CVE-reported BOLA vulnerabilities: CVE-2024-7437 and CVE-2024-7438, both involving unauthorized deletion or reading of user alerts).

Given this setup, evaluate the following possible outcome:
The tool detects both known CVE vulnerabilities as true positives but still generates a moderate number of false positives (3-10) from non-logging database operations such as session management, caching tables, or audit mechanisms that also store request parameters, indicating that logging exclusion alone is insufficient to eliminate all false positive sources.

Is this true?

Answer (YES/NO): YES